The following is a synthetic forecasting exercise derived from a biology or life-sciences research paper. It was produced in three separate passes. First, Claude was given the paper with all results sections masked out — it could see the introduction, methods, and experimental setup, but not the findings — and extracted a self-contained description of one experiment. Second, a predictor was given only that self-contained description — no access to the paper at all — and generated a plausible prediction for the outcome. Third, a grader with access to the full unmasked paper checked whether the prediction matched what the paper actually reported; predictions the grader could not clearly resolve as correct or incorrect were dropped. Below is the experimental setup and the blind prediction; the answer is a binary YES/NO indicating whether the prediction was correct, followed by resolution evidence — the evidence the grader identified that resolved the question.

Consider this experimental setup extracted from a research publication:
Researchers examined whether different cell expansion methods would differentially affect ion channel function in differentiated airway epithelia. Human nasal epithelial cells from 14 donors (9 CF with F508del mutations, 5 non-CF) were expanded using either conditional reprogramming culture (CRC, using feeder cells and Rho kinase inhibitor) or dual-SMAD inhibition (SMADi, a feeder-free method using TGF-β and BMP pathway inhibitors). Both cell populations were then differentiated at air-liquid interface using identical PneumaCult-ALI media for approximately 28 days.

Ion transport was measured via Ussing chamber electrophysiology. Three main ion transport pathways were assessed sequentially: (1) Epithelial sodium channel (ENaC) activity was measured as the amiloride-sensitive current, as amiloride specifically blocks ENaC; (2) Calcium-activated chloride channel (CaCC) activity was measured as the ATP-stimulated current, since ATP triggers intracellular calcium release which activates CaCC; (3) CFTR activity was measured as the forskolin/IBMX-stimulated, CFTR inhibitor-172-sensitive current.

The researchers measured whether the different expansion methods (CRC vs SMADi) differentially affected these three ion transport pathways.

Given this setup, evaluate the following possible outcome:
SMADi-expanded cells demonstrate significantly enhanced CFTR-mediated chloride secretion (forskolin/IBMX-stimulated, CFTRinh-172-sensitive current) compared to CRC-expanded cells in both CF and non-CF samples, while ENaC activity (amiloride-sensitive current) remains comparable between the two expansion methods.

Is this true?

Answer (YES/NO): NO